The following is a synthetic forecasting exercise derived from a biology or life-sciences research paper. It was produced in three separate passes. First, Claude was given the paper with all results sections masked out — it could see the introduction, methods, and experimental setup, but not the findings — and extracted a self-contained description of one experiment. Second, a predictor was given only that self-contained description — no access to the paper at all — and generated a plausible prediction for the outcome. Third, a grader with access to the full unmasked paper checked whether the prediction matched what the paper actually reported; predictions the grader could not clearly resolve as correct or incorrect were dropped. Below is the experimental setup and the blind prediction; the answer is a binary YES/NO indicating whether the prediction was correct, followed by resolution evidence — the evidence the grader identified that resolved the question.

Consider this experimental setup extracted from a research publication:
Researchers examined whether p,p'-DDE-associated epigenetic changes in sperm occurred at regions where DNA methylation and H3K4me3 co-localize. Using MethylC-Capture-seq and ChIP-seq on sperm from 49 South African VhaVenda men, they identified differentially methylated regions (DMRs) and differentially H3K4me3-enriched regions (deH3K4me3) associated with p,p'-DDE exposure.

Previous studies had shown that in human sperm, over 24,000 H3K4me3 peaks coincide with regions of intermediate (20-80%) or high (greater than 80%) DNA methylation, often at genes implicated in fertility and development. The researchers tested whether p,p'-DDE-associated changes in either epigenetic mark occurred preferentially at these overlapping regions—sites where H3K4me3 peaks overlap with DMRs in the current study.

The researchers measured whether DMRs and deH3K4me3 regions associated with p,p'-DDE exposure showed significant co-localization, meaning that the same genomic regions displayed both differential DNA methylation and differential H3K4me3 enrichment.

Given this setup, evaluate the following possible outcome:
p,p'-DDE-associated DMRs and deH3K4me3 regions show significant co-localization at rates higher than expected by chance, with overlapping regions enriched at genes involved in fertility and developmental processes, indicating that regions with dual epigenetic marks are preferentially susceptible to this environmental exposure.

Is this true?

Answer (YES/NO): YES